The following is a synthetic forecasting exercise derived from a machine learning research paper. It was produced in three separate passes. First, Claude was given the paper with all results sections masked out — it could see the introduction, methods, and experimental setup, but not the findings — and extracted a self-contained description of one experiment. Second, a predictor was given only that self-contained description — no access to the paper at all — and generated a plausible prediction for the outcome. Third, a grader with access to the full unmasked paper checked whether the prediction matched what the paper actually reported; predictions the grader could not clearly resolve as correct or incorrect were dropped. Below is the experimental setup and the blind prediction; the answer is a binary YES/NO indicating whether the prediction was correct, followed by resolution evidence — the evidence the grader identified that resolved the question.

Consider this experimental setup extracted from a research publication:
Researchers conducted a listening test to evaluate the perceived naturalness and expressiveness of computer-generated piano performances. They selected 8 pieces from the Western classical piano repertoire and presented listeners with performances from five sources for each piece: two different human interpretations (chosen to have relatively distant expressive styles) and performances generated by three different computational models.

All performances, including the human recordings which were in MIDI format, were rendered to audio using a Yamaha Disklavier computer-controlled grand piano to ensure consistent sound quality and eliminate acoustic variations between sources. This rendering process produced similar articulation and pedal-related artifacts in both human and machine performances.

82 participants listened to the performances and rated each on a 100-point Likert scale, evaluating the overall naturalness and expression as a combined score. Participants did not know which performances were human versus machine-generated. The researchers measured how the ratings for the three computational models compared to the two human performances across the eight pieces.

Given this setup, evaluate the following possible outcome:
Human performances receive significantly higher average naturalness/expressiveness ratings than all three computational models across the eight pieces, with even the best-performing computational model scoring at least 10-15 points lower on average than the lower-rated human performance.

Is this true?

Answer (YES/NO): NO